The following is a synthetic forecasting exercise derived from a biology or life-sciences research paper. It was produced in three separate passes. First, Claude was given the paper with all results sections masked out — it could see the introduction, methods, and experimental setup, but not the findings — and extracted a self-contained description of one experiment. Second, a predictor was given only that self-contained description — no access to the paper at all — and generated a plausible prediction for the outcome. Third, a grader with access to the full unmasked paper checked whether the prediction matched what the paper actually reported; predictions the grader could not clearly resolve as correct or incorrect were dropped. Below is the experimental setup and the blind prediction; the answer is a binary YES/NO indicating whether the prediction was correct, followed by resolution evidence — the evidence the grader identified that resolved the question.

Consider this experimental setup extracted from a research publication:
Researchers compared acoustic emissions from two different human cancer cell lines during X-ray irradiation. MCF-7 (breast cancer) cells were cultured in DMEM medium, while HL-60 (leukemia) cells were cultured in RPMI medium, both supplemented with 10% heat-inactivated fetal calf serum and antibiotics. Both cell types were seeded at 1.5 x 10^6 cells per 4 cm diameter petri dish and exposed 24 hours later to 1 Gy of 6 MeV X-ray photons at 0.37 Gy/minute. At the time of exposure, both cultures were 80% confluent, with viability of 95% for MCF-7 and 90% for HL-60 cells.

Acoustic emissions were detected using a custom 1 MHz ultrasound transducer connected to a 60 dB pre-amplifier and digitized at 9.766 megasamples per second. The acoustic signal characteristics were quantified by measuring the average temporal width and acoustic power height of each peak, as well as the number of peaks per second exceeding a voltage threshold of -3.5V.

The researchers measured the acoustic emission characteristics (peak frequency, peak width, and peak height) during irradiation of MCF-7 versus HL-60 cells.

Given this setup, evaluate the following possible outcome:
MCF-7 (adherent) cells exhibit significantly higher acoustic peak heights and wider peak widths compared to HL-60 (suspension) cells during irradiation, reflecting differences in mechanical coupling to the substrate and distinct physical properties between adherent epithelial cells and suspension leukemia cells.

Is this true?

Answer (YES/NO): NO